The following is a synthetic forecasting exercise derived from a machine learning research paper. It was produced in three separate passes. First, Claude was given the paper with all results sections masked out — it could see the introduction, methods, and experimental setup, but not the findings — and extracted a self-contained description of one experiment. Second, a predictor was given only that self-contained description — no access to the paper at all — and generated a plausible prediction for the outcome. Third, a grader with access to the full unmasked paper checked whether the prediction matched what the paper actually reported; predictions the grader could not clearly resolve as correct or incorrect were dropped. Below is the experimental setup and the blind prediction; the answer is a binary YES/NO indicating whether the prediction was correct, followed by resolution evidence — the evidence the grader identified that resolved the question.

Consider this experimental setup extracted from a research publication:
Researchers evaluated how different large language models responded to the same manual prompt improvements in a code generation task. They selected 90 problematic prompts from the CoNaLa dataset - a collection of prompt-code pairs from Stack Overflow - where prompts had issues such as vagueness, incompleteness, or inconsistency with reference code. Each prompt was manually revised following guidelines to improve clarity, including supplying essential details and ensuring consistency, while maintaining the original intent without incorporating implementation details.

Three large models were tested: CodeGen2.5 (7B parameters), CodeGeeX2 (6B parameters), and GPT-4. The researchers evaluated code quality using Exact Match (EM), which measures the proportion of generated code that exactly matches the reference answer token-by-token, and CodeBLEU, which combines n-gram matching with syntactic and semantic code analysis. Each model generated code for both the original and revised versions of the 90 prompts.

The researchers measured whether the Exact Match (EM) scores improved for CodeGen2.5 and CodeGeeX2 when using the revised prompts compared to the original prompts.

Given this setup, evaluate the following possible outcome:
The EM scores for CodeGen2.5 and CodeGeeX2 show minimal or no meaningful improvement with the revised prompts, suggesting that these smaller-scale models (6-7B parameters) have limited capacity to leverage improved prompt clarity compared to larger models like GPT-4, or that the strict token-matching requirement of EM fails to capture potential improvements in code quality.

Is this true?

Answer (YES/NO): YES